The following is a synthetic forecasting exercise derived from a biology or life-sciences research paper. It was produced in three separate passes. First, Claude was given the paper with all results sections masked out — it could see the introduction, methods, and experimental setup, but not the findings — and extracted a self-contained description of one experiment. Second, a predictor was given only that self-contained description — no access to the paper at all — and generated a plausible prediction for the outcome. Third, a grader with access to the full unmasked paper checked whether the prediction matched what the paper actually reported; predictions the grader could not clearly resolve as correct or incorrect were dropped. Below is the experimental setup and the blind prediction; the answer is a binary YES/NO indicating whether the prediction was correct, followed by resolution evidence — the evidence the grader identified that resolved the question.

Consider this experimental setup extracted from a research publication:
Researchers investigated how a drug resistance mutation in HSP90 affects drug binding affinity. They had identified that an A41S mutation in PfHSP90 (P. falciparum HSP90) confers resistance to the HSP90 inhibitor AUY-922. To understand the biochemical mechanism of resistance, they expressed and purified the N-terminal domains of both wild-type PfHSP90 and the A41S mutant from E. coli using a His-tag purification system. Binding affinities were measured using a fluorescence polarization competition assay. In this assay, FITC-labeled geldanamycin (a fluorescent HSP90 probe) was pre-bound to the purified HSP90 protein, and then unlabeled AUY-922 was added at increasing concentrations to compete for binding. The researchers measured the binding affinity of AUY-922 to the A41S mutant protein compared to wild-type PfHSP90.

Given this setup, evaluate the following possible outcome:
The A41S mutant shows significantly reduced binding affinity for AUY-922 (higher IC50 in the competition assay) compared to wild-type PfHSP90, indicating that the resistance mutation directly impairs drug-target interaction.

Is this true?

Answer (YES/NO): NO